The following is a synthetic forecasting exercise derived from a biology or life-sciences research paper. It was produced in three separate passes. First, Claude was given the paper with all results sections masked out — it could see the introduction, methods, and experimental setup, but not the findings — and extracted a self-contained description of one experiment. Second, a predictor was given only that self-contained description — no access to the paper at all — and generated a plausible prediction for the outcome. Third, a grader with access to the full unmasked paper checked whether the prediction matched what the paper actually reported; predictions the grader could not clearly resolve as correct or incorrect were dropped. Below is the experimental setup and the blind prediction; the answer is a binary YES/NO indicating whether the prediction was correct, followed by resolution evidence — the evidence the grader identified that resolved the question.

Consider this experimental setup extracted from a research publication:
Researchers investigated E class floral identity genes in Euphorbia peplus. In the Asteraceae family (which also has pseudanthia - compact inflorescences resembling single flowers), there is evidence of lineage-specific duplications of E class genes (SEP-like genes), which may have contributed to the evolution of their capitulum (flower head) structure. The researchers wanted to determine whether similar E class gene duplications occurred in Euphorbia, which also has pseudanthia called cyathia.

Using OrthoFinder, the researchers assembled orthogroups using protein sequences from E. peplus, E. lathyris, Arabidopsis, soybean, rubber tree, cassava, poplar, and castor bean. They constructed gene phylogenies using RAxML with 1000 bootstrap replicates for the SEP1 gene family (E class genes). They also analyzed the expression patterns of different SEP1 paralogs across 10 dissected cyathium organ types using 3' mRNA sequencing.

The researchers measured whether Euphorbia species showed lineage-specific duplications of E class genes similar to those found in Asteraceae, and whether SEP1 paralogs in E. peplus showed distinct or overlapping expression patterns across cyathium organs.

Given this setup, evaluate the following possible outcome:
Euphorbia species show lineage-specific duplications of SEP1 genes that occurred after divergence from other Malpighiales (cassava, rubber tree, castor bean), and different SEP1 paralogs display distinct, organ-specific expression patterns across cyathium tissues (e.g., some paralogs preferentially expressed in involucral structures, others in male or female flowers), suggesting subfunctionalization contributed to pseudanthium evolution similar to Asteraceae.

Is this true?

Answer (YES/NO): NO